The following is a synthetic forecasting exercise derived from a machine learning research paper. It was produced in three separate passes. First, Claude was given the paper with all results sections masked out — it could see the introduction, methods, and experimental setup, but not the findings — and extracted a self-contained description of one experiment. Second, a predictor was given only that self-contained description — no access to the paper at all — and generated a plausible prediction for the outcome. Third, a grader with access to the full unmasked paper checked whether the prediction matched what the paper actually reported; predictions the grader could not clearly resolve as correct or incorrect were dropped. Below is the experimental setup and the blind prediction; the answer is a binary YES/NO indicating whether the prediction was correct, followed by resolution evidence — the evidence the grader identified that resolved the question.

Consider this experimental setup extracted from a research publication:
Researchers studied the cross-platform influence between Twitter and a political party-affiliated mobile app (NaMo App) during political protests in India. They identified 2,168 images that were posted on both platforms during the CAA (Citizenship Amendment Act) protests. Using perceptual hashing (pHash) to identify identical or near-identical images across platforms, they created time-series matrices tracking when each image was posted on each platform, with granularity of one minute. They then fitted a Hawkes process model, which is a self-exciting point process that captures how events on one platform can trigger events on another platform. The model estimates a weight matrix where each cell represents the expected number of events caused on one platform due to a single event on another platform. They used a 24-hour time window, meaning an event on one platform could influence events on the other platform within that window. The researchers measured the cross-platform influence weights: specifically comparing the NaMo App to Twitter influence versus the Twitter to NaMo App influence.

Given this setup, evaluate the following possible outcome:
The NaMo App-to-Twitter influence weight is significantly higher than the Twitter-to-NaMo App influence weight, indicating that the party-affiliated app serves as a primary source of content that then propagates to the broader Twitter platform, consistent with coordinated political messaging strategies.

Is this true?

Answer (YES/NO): NO